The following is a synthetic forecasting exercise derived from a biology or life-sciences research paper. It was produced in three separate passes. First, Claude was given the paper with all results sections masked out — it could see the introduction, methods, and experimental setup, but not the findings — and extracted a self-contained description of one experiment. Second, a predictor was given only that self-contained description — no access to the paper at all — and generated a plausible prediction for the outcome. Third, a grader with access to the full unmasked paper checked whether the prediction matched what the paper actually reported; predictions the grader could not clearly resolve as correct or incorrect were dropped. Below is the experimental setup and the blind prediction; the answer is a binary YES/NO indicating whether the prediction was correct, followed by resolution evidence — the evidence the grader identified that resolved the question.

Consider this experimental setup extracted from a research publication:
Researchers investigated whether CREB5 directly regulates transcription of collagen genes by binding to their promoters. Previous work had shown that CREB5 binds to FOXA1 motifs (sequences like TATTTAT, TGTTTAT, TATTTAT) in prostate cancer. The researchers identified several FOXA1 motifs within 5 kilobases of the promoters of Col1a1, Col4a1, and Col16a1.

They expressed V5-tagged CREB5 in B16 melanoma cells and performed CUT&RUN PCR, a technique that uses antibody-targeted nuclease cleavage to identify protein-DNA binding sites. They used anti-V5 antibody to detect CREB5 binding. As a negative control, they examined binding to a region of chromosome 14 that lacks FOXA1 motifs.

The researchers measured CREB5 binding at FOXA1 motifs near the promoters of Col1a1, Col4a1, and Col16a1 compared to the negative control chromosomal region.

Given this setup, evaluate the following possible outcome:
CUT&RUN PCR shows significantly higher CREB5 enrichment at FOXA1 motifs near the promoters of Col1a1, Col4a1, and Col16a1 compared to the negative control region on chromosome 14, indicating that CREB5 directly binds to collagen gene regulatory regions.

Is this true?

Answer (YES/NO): YES